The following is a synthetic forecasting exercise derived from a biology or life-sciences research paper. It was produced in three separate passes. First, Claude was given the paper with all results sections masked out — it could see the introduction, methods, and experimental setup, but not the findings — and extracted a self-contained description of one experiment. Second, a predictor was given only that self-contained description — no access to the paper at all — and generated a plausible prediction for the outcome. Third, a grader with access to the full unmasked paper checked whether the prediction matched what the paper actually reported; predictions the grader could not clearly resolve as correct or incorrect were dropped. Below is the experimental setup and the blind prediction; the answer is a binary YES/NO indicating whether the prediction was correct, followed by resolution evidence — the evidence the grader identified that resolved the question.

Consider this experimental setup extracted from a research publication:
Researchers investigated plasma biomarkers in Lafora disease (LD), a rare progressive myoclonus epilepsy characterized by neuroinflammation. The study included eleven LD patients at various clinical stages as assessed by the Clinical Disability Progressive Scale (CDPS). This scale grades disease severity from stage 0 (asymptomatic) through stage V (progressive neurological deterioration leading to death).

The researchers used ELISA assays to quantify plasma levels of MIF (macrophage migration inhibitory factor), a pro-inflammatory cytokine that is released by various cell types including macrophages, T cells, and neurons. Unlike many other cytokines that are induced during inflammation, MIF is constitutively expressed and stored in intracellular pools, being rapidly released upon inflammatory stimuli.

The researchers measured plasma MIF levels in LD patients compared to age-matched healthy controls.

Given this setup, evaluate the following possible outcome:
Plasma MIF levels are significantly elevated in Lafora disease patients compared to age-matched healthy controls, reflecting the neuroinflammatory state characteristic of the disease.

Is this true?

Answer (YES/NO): NO